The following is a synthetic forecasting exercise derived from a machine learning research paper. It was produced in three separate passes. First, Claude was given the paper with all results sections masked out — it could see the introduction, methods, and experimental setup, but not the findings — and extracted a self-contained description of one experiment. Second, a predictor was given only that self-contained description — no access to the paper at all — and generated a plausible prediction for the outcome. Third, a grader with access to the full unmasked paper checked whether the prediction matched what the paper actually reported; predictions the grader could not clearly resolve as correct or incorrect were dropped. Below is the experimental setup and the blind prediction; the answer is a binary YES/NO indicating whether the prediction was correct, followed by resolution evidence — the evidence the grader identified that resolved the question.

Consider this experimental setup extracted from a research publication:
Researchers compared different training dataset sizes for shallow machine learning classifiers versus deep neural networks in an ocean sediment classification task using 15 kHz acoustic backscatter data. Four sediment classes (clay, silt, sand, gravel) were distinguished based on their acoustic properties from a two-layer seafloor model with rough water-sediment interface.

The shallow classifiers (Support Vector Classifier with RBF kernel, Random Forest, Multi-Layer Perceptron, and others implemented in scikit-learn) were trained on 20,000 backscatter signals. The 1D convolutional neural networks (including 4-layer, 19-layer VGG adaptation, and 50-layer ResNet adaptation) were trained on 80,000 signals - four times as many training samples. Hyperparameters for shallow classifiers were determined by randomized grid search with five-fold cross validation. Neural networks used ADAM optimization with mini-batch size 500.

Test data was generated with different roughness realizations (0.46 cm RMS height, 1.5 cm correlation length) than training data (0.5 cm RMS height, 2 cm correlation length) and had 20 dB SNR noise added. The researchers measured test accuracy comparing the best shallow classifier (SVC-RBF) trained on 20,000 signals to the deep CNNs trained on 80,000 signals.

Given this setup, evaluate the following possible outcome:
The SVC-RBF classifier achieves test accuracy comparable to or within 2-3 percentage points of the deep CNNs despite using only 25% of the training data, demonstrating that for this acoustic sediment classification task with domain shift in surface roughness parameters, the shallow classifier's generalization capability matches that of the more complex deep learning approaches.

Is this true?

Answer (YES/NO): NO